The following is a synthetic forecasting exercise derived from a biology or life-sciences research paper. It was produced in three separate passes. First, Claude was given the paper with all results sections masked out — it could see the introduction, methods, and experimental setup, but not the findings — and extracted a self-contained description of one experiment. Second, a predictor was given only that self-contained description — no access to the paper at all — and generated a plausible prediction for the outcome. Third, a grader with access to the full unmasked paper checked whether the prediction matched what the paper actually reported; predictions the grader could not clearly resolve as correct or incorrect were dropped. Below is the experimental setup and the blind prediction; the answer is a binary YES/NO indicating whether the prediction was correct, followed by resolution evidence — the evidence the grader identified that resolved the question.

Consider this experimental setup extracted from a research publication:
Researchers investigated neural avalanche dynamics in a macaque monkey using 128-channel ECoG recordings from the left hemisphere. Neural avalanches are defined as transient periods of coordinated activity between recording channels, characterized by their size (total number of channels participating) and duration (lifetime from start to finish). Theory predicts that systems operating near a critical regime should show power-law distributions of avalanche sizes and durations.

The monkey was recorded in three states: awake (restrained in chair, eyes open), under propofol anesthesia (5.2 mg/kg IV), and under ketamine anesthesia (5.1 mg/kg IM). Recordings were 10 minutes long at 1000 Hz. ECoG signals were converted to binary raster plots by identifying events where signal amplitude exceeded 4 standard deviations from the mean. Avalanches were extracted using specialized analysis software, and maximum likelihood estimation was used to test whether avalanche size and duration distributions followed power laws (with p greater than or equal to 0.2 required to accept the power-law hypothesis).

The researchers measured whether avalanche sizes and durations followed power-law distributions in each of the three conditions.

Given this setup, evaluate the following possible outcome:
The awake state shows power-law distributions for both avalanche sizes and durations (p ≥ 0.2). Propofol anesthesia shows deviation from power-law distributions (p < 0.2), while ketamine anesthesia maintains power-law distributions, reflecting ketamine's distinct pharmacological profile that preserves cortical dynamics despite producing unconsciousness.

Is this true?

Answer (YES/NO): NO